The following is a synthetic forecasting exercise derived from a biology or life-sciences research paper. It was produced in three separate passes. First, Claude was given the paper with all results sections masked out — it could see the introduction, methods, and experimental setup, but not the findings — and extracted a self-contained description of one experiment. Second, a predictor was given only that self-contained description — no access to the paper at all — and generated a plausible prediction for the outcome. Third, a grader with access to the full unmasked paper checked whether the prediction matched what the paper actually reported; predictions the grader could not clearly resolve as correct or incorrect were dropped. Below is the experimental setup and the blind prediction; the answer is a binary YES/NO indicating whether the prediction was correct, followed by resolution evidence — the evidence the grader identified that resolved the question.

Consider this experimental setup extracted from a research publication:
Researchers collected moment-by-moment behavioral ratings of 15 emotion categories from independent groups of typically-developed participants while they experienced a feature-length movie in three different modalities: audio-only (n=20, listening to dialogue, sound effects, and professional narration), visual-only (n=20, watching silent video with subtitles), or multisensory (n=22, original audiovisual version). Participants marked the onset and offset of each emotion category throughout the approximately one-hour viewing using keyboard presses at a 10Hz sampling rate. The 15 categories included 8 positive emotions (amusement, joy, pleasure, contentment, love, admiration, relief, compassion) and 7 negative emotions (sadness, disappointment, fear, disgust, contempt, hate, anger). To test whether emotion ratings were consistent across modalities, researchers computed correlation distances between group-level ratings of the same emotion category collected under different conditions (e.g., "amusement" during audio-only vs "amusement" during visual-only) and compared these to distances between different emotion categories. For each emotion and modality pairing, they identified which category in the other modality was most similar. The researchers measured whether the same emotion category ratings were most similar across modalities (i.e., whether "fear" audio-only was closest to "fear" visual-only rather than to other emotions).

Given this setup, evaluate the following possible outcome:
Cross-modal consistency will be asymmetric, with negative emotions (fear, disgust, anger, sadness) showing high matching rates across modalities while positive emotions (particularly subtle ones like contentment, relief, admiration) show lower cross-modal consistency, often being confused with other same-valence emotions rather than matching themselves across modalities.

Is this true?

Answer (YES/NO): NO